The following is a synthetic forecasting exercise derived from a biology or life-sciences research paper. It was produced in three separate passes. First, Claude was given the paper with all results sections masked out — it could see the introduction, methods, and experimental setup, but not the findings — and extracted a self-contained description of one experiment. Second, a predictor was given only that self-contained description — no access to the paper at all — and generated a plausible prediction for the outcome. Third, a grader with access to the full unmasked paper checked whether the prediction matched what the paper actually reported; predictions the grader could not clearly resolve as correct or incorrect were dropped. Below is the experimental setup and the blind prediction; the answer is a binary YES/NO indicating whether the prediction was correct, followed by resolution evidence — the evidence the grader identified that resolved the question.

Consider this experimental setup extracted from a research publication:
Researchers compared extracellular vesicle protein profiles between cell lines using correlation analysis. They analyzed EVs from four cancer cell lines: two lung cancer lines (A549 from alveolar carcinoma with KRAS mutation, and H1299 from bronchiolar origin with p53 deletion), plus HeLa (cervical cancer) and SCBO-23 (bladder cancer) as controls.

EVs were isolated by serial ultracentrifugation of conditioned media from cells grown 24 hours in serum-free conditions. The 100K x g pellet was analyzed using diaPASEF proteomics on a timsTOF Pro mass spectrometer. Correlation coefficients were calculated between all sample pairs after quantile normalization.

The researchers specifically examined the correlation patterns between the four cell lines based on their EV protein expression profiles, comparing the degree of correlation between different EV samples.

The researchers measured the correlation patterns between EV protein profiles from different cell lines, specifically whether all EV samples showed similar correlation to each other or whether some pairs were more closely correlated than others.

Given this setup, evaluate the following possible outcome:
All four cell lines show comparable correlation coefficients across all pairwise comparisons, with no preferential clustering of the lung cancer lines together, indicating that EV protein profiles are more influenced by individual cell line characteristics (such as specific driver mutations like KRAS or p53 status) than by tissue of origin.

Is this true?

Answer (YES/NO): NO